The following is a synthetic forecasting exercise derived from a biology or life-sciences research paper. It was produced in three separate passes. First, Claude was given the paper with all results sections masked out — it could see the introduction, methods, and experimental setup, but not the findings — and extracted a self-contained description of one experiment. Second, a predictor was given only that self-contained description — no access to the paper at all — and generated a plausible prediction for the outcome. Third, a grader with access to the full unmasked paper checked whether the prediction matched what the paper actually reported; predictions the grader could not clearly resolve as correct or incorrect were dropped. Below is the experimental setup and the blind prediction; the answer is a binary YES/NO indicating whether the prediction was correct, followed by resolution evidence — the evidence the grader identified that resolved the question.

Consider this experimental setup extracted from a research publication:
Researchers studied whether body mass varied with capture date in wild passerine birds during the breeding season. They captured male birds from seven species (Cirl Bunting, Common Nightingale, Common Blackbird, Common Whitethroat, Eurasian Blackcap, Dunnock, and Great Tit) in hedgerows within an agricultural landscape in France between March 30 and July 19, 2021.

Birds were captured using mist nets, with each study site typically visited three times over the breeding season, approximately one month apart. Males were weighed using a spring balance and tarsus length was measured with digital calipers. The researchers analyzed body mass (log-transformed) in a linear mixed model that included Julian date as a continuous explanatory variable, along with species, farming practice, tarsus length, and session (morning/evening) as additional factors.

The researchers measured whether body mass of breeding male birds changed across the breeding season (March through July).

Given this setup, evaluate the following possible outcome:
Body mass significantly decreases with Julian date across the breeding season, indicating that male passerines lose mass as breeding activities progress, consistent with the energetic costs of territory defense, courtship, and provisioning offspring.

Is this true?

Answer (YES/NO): NO